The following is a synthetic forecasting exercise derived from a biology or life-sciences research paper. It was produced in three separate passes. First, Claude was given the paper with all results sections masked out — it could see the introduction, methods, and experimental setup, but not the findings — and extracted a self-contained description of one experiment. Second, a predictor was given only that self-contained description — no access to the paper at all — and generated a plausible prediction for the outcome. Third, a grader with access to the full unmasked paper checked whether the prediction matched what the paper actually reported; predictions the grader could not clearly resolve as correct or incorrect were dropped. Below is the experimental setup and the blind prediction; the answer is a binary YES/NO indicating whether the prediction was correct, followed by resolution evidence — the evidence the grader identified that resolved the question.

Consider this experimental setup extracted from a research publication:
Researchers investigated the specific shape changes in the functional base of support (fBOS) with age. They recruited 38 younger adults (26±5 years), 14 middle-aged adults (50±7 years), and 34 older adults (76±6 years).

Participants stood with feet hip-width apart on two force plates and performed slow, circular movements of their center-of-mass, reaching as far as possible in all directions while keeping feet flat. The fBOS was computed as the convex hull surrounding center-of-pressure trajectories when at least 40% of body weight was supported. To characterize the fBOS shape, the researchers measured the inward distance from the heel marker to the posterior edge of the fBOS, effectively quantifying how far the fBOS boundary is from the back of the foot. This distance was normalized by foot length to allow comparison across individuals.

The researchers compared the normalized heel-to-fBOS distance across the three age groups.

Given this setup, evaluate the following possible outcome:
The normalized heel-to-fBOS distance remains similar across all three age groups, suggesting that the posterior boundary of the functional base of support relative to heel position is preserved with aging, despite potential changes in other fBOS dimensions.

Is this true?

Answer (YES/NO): NO